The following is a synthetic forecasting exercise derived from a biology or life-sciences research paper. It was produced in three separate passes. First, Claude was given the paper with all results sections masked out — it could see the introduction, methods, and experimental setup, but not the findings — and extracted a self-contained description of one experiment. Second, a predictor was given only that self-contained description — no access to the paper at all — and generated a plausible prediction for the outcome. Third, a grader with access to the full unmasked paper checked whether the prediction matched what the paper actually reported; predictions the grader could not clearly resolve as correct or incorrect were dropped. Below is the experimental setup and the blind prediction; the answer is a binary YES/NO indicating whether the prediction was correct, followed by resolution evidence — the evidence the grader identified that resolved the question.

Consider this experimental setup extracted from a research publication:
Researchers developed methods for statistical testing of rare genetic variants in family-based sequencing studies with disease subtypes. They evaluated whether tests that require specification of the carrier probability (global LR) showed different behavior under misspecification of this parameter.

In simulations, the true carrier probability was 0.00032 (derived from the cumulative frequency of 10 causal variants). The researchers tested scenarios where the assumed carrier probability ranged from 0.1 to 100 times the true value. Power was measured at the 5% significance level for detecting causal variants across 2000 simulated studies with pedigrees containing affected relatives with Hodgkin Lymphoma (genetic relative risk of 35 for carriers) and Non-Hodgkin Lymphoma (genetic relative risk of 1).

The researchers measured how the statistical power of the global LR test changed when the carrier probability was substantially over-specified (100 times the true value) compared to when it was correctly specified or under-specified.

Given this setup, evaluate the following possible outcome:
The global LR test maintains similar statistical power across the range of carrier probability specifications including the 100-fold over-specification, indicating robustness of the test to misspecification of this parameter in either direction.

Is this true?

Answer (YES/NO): NO